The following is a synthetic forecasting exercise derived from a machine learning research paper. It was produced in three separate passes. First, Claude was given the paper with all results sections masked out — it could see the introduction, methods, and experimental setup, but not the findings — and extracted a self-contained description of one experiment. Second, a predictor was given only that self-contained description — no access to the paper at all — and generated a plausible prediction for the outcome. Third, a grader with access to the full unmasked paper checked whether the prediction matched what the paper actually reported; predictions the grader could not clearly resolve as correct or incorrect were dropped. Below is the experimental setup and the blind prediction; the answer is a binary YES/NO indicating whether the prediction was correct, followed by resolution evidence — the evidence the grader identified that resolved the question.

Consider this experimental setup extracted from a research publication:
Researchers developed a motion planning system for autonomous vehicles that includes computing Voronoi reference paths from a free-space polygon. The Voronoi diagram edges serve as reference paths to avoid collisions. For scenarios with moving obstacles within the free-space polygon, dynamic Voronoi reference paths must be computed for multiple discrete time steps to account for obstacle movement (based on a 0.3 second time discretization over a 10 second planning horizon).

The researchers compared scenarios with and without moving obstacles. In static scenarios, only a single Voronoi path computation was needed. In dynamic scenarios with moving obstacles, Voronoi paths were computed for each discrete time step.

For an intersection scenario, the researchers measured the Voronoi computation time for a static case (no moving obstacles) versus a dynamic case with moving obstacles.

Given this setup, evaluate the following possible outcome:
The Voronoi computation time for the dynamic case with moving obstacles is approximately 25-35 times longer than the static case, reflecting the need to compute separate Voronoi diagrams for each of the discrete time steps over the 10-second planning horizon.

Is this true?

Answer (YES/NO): NO